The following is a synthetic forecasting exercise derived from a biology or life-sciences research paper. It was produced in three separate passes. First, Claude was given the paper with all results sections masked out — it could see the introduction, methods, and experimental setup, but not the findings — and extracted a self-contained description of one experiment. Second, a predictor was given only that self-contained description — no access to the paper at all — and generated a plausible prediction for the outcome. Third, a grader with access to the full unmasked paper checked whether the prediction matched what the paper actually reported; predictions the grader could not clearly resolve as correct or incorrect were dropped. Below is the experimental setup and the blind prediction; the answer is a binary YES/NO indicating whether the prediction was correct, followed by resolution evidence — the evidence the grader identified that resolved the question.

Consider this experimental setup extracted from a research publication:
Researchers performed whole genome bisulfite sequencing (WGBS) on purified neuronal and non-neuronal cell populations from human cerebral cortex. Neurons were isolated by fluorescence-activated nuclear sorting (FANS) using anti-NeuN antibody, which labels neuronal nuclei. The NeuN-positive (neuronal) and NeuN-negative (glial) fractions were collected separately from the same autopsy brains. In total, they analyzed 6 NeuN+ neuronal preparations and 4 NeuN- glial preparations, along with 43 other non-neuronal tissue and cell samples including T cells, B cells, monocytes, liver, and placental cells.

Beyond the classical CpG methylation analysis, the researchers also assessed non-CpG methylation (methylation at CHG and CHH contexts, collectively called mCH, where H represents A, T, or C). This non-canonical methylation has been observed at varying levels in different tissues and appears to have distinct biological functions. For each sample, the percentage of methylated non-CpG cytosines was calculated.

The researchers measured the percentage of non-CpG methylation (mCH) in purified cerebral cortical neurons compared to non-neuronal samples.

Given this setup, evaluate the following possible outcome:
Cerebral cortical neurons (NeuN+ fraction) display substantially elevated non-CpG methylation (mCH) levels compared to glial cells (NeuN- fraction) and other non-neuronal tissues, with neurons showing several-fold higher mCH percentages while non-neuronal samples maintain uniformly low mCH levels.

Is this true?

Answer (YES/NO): YES